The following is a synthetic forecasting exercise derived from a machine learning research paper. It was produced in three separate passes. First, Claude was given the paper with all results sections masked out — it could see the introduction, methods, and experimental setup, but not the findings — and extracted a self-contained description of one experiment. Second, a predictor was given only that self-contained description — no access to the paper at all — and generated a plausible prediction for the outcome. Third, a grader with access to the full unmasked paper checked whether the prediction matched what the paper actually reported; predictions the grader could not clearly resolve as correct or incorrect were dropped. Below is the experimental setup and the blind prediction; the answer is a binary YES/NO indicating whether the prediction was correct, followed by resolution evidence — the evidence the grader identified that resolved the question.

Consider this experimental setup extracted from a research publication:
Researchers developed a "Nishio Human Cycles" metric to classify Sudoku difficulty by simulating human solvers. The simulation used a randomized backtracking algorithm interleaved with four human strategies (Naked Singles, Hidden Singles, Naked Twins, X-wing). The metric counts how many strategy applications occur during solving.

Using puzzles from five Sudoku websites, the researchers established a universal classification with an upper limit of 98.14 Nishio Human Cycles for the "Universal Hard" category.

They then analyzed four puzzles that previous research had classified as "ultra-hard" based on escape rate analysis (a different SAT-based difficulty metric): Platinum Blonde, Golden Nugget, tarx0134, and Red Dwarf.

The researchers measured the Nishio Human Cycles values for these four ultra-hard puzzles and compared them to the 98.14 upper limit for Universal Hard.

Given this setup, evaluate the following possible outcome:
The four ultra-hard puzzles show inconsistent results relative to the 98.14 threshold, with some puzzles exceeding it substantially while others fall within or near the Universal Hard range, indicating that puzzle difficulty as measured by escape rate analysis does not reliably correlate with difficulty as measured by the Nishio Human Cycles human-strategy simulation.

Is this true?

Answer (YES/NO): NO